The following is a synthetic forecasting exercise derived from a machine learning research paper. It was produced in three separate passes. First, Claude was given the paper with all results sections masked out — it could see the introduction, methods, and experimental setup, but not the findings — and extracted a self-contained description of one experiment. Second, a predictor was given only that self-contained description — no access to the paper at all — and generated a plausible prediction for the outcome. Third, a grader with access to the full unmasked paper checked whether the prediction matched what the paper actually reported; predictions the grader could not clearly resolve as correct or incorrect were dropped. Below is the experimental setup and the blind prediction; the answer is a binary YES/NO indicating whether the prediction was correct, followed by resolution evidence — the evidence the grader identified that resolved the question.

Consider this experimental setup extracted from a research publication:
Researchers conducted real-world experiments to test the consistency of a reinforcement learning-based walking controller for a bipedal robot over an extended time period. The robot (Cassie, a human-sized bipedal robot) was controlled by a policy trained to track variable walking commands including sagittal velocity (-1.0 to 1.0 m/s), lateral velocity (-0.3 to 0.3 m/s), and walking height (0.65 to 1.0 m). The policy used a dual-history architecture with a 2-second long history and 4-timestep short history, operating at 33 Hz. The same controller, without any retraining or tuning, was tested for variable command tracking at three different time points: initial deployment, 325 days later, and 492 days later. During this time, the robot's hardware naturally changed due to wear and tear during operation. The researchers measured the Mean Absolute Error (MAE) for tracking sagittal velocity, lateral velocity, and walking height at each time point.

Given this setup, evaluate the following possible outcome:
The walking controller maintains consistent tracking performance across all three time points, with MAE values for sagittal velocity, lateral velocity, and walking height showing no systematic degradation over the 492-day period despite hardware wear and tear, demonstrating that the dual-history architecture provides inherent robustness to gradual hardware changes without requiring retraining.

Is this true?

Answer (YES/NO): YES